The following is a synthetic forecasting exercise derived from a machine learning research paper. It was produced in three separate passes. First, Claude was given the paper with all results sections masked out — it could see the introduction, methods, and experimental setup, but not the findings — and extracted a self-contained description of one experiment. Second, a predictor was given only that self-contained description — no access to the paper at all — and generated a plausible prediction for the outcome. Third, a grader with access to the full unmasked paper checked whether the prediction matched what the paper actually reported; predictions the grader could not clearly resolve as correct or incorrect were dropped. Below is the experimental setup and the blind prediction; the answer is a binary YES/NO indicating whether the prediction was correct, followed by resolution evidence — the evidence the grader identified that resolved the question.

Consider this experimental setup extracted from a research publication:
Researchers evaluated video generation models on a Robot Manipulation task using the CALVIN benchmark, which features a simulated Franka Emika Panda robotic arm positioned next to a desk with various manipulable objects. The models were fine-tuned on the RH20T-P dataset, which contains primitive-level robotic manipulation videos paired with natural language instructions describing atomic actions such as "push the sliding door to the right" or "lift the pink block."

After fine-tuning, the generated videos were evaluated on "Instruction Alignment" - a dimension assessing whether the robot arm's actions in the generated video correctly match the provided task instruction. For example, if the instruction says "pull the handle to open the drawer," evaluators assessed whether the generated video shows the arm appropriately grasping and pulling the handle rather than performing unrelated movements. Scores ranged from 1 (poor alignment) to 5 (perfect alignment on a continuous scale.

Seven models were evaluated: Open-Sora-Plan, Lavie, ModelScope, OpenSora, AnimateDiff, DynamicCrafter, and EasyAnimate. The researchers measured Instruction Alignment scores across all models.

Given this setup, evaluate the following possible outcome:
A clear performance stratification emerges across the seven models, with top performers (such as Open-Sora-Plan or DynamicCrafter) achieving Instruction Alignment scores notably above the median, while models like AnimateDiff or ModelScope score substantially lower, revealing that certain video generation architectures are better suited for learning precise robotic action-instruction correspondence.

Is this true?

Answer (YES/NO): NO